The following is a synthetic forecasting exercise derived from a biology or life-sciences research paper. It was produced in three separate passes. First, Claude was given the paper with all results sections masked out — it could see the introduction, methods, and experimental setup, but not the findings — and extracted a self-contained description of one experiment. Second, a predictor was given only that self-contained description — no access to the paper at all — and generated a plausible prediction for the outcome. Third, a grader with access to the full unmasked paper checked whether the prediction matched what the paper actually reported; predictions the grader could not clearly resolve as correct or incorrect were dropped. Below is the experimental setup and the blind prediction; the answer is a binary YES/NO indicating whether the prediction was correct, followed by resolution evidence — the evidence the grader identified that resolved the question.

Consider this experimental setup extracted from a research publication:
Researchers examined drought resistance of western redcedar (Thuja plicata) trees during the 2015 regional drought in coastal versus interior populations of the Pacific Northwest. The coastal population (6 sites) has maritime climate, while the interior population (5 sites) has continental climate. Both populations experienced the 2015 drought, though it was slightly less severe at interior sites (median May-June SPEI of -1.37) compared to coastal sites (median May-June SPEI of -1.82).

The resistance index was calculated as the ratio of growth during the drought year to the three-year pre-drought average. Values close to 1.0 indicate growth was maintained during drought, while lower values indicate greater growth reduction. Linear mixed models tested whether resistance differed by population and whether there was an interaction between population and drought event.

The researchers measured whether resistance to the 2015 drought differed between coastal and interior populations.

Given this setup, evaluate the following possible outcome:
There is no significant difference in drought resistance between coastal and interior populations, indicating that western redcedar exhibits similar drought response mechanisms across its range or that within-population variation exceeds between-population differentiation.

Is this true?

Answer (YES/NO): NO